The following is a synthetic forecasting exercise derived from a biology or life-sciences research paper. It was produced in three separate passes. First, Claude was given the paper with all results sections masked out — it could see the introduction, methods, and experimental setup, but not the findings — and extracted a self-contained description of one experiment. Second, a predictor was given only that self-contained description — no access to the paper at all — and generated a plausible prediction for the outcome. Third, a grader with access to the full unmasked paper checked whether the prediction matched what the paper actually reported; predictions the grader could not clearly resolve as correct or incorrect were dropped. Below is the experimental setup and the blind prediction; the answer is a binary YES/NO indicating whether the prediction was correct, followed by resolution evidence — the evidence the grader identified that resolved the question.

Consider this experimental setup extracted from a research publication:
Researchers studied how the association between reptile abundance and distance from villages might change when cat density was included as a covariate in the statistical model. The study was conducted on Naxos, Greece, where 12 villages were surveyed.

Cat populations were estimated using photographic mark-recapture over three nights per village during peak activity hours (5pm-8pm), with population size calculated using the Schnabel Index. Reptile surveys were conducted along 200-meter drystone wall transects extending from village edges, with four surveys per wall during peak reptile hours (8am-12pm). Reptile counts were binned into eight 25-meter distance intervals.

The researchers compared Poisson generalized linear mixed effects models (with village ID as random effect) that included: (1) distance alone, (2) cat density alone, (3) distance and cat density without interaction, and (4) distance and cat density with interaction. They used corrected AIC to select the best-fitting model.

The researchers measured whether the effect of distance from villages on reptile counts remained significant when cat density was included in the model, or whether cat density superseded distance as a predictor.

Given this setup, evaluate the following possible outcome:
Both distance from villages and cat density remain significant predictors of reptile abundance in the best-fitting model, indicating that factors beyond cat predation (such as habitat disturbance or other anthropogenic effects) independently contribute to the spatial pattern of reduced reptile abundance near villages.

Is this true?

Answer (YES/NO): NO